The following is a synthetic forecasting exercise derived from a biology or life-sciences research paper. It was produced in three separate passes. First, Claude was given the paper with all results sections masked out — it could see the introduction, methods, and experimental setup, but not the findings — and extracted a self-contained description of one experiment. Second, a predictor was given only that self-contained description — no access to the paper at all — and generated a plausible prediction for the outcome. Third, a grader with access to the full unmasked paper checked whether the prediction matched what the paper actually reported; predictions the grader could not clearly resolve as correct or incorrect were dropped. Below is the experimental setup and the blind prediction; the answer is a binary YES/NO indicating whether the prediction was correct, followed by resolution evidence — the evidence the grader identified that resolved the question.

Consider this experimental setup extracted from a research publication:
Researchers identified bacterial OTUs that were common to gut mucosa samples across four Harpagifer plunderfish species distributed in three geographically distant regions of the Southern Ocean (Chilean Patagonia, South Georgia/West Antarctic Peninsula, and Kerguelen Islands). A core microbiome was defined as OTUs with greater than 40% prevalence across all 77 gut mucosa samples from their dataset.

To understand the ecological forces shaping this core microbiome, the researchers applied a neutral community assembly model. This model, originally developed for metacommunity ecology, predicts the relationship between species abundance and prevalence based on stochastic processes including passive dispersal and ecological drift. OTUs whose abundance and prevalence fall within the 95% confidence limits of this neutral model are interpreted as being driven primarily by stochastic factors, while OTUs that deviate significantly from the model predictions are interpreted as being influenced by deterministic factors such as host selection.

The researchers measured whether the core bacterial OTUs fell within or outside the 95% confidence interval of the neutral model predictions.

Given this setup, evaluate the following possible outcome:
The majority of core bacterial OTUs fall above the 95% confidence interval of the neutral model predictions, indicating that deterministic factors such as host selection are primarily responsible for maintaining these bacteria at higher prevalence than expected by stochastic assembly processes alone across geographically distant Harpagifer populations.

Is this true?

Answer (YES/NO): NO